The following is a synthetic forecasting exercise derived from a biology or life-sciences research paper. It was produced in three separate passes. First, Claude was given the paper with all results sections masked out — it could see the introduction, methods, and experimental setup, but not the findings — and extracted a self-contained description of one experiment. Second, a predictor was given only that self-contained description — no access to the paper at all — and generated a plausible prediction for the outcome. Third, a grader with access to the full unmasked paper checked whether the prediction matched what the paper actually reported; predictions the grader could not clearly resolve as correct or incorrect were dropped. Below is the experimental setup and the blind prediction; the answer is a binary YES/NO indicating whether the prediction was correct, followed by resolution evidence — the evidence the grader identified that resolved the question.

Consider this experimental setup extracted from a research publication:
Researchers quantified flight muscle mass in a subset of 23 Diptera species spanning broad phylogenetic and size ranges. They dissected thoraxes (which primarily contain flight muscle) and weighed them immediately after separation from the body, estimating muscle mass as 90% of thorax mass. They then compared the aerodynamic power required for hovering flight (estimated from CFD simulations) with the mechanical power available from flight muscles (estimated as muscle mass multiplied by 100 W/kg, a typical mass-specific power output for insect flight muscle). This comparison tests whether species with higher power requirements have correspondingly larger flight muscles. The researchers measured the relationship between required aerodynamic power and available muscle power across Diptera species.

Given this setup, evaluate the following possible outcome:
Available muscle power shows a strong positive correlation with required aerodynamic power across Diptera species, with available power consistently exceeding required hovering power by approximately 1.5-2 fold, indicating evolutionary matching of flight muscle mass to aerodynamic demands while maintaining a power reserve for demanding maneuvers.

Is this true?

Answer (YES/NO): YES